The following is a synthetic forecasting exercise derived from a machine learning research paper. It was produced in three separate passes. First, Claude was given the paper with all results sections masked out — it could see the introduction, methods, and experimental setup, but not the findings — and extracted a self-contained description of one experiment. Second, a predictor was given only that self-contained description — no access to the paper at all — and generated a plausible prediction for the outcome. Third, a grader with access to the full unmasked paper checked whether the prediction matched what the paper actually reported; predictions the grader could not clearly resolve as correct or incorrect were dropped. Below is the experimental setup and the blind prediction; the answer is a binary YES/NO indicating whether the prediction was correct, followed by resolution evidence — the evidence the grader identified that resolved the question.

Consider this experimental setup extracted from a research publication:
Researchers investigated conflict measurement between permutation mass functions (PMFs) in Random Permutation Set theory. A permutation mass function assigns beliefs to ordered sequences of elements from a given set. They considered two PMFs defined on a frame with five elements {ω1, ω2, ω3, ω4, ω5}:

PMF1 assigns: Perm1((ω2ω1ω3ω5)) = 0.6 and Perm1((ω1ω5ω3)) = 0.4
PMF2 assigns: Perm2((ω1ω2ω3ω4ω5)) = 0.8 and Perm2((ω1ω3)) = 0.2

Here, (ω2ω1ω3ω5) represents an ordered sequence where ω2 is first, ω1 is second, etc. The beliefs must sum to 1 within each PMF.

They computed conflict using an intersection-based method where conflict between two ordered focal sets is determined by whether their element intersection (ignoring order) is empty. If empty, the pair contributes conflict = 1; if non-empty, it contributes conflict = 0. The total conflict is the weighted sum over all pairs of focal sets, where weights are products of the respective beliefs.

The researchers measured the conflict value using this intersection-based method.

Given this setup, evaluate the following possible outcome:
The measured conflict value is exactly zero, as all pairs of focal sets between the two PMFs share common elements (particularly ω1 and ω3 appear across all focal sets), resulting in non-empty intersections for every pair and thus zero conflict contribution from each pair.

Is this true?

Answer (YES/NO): YES